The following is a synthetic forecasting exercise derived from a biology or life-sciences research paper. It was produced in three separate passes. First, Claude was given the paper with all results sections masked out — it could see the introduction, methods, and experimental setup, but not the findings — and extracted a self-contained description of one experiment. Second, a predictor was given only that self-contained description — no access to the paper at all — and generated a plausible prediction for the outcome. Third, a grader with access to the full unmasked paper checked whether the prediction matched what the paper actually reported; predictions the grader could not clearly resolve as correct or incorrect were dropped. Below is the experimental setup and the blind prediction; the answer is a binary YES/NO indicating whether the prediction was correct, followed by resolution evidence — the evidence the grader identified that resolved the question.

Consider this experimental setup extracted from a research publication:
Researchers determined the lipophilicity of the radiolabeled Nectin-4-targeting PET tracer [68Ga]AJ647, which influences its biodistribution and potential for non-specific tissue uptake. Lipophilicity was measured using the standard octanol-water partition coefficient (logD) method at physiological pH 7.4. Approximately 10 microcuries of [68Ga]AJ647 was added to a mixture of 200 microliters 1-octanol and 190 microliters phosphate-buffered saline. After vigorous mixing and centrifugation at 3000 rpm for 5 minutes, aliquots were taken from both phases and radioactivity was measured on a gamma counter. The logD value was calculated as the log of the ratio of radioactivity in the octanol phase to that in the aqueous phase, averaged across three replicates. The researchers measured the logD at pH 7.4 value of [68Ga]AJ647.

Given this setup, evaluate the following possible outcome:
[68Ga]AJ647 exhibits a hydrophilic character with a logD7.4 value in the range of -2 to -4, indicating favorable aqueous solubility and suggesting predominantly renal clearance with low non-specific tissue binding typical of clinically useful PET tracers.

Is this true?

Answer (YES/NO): YES